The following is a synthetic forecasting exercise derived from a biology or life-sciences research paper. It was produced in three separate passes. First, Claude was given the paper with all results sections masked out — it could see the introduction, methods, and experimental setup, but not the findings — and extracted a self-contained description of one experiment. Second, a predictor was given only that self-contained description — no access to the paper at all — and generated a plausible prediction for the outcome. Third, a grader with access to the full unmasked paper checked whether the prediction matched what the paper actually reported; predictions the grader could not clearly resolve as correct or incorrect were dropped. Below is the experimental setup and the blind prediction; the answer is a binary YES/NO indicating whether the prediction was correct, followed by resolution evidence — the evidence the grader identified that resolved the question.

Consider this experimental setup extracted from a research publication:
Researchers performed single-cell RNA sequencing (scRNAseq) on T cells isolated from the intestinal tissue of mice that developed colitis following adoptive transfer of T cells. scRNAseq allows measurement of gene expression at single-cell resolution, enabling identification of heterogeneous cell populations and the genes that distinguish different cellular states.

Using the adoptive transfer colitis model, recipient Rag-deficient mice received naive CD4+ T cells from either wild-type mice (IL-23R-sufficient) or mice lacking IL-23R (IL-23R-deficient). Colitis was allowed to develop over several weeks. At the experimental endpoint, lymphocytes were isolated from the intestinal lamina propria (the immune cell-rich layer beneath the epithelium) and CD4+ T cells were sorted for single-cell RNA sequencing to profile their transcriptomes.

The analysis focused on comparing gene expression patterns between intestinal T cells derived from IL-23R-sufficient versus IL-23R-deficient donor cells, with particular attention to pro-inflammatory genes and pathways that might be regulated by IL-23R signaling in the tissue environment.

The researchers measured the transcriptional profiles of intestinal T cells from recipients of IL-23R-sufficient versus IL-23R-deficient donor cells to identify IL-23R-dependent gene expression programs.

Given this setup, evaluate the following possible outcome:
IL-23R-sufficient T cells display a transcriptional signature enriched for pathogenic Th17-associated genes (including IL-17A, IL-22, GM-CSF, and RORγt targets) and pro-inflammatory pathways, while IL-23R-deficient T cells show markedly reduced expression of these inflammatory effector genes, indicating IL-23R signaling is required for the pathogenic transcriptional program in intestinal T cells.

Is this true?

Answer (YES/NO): NO